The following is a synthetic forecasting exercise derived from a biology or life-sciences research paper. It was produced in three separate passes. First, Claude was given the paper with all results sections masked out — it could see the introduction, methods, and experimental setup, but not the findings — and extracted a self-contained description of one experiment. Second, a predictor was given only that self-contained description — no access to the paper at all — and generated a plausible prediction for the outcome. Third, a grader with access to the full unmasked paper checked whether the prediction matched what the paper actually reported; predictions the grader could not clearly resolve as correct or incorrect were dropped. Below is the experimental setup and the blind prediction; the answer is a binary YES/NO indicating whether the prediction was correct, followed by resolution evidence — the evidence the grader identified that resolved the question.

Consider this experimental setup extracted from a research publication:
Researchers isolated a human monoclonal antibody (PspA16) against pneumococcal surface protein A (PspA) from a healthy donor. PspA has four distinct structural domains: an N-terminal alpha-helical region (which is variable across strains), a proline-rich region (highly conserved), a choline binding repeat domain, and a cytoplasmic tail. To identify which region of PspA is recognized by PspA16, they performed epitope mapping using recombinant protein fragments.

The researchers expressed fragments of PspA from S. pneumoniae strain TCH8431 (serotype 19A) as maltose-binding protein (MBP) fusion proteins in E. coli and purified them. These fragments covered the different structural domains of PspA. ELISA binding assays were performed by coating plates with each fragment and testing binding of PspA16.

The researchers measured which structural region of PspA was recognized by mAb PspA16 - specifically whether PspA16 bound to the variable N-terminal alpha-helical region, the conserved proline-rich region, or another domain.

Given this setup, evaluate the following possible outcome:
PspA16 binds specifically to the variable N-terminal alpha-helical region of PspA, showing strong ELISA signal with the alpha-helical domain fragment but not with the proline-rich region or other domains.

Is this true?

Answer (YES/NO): YES